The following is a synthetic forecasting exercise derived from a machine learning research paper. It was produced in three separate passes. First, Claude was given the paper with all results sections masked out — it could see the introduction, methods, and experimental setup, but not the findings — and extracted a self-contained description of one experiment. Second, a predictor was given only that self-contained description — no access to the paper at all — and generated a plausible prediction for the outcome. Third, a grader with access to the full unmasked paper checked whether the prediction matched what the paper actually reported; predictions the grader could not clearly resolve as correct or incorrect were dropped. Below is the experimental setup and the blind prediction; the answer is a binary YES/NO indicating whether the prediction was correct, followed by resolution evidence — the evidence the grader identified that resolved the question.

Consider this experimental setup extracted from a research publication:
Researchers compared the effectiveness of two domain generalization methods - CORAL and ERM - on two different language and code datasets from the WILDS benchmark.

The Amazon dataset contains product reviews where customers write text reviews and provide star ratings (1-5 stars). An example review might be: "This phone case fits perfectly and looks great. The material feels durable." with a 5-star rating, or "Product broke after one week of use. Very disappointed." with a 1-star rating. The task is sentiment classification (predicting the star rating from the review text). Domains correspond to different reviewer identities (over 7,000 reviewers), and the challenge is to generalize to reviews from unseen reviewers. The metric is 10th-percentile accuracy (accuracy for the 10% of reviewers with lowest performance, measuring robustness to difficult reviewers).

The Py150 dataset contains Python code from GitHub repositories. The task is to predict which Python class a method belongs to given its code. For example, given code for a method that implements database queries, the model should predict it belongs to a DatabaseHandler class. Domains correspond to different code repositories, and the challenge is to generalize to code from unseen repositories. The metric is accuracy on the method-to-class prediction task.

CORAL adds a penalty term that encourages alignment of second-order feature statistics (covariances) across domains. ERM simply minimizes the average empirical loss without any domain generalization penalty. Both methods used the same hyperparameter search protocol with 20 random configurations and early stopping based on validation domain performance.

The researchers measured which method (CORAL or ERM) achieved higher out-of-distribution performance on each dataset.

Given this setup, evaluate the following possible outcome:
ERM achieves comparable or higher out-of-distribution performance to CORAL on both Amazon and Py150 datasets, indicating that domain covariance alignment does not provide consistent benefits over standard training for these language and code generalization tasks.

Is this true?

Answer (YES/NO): YES